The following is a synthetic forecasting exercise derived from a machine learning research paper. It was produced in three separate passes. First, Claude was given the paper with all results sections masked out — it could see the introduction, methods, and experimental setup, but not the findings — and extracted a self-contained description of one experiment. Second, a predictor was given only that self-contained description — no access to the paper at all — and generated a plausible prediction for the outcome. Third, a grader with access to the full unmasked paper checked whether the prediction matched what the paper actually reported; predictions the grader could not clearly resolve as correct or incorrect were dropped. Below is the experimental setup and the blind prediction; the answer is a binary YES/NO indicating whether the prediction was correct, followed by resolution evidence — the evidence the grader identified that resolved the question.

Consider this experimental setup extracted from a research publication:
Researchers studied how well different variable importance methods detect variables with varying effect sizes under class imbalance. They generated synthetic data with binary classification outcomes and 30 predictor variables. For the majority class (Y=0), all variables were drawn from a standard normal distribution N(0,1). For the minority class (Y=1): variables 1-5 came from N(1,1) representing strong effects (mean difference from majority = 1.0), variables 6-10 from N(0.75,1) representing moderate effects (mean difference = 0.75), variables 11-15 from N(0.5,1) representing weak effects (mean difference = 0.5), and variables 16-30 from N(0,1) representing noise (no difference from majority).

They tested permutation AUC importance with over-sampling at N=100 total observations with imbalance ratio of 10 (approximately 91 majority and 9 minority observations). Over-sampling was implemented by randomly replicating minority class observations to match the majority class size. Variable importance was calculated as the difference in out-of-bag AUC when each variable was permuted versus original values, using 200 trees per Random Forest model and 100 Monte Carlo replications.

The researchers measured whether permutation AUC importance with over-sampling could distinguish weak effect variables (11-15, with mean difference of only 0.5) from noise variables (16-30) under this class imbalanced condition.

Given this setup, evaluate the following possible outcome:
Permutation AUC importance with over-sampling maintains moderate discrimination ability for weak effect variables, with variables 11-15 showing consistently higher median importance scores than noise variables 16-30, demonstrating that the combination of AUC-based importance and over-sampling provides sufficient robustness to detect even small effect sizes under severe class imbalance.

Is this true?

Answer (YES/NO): YES